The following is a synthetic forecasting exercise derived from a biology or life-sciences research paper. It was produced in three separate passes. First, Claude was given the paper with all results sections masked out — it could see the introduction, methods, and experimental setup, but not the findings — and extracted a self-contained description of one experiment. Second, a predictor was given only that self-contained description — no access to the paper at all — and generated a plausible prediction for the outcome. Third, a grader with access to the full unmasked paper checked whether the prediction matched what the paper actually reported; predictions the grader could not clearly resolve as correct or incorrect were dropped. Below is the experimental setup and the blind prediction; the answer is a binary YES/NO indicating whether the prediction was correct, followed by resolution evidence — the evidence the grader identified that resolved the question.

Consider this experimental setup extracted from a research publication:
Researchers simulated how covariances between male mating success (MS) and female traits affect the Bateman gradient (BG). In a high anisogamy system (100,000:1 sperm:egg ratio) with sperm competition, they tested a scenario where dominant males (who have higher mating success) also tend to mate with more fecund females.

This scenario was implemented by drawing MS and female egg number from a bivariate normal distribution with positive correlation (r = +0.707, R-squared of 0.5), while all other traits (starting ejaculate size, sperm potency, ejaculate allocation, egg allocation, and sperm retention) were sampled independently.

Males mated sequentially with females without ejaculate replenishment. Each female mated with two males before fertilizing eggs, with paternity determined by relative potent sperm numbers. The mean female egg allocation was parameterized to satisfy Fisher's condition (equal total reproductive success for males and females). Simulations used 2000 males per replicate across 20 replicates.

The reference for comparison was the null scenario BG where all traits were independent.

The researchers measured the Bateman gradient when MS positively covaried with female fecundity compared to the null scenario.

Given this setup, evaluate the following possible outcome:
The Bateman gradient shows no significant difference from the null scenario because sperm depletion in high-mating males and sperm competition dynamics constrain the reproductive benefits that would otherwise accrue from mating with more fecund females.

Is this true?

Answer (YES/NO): NO